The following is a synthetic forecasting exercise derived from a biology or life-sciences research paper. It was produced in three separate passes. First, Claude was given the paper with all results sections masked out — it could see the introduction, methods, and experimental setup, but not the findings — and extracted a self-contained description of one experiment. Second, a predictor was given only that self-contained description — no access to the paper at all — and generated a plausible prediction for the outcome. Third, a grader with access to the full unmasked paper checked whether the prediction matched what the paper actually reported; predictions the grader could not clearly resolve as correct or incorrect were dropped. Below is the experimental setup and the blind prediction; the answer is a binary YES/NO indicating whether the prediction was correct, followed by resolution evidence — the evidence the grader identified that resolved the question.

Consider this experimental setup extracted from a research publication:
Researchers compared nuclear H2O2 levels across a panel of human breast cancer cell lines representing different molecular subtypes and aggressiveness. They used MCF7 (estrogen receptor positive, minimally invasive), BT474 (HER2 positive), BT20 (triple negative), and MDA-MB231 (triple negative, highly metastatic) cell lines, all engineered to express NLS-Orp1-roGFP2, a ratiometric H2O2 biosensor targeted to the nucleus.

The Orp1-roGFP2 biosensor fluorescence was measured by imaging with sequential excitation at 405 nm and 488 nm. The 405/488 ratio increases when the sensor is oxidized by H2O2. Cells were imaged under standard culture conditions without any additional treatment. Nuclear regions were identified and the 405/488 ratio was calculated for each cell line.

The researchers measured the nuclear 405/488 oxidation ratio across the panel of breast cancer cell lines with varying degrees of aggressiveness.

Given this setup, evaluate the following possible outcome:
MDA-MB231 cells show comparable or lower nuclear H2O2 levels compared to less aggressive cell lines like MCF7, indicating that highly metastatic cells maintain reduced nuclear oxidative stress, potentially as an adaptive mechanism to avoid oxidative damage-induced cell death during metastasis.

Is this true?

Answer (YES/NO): NO